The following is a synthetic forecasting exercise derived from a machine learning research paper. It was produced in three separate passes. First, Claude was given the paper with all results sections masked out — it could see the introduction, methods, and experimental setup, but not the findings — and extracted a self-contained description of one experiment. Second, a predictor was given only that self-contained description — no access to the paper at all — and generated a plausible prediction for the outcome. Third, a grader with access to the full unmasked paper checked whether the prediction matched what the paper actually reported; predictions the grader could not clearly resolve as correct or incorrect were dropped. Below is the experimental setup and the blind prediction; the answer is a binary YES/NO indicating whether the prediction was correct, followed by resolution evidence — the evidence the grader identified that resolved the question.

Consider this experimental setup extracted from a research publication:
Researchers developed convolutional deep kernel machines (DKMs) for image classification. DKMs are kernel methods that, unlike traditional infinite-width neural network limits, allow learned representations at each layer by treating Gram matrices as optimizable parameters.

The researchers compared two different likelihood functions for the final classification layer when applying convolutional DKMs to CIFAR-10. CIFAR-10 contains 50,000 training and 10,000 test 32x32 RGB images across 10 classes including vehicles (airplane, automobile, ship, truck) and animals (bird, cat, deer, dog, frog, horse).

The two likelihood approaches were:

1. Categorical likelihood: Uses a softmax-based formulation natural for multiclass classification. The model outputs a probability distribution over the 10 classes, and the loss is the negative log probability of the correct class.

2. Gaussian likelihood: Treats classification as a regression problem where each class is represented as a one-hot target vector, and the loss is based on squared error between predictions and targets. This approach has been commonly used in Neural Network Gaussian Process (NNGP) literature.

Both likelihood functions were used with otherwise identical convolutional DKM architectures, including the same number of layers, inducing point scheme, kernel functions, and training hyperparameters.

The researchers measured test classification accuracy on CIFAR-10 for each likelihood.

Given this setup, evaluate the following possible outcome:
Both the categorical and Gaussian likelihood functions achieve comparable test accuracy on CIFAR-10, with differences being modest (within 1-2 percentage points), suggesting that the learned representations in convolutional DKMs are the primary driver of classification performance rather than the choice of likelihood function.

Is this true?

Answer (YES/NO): NO